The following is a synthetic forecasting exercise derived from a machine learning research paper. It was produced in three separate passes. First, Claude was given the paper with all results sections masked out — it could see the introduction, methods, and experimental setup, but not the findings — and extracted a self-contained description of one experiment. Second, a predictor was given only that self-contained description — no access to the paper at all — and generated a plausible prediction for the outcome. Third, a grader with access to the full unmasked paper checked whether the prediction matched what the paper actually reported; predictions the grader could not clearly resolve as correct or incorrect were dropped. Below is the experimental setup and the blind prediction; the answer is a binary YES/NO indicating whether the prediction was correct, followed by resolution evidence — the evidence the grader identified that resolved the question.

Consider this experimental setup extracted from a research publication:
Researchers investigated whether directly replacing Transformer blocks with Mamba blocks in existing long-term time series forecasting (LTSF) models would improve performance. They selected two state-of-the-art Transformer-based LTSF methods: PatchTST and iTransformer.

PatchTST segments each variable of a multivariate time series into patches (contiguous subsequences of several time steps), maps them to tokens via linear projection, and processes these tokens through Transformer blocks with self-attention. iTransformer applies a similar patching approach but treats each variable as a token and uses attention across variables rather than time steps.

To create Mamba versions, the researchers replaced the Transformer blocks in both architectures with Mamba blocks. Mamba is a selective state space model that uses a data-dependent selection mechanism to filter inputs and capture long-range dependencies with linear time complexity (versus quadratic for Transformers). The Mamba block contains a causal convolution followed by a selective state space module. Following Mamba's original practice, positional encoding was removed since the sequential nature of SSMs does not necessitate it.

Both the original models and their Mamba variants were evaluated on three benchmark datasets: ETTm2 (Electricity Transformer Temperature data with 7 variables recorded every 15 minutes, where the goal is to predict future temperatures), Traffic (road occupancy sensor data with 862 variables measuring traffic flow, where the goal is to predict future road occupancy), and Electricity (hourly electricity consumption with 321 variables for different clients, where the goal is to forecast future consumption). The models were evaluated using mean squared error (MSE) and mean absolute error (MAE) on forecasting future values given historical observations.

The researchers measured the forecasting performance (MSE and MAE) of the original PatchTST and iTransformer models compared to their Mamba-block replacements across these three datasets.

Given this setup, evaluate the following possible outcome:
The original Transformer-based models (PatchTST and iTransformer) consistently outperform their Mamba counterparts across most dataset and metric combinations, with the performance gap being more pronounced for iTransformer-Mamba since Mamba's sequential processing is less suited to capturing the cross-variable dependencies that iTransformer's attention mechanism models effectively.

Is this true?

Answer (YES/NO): NO